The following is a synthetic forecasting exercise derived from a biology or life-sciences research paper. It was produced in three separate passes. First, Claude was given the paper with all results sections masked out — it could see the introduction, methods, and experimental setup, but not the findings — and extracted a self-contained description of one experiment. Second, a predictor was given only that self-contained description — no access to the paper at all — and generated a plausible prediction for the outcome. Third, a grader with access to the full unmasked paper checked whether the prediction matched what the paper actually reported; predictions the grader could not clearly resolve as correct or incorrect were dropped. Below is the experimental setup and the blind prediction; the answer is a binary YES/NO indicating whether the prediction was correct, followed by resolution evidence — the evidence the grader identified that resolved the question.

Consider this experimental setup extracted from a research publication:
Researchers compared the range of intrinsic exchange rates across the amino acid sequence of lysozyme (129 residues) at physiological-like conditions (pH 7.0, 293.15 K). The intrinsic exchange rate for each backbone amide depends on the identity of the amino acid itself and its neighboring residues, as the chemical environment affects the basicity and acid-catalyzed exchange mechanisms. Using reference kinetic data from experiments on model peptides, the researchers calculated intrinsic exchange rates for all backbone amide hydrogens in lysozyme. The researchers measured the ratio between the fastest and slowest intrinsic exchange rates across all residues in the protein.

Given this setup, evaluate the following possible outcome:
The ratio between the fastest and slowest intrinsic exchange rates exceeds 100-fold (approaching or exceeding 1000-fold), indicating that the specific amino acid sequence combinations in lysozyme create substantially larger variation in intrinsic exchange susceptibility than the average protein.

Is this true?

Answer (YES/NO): YES